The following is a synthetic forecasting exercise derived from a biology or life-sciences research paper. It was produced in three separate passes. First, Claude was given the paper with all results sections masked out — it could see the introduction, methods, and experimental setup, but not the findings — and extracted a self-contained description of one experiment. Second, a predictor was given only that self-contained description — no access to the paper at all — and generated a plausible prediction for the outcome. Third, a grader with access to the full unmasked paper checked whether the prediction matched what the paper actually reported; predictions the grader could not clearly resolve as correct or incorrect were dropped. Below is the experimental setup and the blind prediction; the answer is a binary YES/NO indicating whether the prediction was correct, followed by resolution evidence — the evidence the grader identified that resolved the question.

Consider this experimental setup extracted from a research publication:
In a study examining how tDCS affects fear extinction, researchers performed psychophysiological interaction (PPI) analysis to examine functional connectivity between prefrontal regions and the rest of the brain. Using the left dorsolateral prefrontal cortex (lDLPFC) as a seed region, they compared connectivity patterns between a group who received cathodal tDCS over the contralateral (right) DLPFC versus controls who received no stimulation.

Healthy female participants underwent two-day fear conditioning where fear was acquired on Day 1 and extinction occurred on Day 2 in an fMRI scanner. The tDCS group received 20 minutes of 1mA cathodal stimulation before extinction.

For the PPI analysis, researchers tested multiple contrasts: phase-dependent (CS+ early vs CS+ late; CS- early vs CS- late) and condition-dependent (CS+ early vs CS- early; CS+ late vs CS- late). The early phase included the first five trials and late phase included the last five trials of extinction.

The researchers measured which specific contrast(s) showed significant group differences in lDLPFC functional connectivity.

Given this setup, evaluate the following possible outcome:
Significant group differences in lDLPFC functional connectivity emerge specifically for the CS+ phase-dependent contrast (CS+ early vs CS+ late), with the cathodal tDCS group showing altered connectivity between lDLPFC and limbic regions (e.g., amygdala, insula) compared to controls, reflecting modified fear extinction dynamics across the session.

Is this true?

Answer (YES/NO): NO